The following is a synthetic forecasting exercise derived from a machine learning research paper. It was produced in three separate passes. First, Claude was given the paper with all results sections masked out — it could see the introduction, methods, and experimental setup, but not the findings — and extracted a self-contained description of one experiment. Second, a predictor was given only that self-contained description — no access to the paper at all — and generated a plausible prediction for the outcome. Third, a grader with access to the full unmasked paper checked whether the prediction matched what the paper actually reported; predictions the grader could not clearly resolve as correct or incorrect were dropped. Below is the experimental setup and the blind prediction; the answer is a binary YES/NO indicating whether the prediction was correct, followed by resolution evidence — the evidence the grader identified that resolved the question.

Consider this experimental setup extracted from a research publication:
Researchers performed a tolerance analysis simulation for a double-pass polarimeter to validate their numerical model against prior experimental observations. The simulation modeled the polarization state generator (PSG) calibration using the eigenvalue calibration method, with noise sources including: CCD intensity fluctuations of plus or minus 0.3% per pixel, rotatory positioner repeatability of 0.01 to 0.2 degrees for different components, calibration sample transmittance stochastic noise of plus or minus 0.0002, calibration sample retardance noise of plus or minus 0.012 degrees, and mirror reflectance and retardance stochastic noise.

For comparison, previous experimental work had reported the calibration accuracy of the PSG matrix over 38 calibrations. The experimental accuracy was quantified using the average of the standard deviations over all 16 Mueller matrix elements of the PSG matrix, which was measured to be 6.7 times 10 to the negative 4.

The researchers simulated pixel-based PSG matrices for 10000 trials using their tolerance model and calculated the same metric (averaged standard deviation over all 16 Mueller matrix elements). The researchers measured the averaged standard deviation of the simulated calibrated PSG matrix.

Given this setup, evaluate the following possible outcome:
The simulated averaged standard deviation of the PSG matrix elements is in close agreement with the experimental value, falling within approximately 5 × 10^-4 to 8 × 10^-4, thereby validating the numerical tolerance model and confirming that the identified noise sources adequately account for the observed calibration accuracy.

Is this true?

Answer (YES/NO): YES